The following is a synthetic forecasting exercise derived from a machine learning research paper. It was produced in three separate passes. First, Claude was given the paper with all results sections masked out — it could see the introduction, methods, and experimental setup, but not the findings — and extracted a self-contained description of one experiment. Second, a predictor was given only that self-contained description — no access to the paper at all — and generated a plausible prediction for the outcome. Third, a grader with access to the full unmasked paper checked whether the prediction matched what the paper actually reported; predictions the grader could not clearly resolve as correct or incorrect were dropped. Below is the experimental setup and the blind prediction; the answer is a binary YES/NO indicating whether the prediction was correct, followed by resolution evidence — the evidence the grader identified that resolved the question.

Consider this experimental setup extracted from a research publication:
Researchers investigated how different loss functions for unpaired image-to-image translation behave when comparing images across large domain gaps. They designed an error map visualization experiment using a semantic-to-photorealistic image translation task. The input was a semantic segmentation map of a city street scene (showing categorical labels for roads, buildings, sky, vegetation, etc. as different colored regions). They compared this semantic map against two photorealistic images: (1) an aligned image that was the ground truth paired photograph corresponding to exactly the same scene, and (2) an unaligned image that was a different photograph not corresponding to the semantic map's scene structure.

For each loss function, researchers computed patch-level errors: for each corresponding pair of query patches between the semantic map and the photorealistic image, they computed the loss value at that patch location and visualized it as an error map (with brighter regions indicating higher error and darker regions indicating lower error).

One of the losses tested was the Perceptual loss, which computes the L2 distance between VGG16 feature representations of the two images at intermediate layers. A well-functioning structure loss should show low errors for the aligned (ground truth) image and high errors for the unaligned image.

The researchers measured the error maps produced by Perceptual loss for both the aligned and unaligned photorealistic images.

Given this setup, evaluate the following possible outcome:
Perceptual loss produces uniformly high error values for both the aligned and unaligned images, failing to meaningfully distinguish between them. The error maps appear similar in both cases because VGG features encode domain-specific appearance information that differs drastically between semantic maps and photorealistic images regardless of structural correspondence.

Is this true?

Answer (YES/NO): YES